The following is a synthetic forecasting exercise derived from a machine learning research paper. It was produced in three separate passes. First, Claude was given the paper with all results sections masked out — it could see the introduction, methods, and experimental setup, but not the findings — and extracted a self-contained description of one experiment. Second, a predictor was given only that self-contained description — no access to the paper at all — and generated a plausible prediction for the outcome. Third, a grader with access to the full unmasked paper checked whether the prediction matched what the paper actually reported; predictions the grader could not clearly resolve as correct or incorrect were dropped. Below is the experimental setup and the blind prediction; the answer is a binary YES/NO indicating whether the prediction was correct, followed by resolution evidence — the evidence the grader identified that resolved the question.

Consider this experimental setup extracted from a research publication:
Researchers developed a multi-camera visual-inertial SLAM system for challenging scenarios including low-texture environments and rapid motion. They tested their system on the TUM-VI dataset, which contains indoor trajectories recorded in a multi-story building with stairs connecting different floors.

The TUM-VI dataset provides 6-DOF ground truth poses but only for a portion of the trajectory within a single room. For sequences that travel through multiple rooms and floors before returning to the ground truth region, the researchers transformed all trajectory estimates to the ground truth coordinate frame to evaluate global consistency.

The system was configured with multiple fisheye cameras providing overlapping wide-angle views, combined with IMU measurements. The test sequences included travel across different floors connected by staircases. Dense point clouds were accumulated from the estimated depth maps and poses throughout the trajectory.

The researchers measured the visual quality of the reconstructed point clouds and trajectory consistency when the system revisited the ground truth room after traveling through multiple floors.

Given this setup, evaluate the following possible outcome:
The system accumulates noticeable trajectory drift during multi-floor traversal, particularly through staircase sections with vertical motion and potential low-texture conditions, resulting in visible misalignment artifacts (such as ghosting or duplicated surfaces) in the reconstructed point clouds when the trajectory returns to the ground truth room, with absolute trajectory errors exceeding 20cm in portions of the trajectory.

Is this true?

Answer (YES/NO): NO